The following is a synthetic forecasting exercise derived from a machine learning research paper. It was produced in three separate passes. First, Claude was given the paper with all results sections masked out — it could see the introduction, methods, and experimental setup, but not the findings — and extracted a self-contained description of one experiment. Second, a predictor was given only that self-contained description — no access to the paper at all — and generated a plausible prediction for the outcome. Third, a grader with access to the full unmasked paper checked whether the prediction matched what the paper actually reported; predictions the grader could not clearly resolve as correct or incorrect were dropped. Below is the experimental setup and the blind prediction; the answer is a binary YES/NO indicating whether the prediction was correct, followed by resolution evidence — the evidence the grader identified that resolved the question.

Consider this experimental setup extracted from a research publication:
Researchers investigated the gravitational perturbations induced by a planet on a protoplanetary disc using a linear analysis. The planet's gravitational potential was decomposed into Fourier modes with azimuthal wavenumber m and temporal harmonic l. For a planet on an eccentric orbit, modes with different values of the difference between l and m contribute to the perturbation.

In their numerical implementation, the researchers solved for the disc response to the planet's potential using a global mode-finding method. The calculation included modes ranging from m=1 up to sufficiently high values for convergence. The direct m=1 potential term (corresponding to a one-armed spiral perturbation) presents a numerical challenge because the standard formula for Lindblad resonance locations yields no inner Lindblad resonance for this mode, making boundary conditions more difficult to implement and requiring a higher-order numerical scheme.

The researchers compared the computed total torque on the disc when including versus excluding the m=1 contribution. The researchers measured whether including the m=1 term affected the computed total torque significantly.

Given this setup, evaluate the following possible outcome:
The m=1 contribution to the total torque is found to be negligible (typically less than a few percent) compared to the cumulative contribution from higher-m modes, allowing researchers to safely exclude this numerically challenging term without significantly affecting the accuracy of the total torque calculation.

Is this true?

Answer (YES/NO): NO